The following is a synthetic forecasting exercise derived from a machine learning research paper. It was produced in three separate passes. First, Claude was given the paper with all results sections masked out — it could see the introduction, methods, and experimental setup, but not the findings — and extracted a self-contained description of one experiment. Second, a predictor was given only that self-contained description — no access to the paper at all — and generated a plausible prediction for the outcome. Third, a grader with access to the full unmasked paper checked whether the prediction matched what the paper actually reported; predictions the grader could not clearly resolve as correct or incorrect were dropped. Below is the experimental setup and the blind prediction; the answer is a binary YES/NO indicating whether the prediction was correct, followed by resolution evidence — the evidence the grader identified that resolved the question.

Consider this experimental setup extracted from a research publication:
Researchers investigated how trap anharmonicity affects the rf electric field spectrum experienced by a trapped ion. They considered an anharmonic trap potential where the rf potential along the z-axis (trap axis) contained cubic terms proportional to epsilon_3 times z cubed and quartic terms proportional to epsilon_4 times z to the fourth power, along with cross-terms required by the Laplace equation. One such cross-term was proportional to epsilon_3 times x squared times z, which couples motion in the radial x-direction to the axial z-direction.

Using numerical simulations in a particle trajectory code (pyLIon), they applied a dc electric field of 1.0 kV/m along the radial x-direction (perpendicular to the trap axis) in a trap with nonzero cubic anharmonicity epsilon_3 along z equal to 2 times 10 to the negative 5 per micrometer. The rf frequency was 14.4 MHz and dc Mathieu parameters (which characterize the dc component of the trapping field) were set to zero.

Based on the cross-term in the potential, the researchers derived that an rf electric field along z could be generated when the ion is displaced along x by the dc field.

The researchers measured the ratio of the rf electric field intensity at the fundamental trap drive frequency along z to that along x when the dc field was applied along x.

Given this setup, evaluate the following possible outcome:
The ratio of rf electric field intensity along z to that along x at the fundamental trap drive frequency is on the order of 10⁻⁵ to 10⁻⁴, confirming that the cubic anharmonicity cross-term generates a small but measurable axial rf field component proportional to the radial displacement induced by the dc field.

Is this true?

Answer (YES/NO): NO